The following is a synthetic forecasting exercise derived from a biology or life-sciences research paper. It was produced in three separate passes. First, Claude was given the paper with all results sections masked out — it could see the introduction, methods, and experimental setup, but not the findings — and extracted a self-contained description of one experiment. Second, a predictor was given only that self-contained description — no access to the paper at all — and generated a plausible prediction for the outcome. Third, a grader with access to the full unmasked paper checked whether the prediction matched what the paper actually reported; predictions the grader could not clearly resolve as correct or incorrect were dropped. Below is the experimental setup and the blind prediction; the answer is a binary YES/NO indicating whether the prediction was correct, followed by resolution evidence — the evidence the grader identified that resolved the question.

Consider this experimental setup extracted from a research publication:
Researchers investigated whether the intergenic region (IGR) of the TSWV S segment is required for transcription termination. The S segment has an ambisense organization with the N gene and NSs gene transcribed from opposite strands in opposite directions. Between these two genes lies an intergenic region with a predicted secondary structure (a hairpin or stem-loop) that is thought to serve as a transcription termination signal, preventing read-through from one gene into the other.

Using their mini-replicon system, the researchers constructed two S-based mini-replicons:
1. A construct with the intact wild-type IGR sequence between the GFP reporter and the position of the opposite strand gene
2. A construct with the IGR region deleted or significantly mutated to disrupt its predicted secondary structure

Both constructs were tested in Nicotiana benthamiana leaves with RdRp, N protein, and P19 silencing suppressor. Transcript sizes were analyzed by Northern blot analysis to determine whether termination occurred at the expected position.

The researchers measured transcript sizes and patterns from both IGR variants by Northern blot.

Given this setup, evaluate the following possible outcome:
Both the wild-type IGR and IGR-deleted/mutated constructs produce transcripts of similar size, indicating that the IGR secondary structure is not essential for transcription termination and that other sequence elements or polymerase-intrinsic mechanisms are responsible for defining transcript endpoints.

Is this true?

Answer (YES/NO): NO